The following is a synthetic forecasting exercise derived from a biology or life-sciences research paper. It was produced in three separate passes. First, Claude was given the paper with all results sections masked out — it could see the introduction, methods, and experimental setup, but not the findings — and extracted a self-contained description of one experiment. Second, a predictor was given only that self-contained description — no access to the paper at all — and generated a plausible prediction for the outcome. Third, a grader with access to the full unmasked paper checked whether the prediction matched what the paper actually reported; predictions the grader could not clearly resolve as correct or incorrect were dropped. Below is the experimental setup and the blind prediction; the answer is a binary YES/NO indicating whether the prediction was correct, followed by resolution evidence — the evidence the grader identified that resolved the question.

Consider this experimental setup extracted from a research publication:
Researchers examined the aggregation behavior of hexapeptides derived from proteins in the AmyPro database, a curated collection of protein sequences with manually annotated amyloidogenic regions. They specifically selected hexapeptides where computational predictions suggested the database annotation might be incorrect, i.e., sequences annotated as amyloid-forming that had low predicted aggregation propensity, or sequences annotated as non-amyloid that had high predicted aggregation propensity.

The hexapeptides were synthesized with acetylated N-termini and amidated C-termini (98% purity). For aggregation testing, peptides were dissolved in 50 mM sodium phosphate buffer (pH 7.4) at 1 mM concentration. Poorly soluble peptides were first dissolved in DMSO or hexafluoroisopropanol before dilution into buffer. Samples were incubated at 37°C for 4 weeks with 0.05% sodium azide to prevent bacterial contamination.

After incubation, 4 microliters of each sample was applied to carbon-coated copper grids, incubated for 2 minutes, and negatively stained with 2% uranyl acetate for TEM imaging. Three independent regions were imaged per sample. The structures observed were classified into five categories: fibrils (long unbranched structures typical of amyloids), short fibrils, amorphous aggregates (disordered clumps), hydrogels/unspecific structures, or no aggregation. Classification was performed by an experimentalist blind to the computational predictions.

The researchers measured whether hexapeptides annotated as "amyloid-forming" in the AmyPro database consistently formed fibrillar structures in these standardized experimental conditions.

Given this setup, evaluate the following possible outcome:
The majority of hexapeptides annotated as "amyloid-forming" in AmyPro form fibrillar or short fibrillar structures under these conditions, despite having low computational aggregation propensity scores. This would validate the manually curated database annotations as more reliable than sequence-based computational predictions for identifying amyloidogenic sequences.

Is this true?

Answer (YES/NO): NO